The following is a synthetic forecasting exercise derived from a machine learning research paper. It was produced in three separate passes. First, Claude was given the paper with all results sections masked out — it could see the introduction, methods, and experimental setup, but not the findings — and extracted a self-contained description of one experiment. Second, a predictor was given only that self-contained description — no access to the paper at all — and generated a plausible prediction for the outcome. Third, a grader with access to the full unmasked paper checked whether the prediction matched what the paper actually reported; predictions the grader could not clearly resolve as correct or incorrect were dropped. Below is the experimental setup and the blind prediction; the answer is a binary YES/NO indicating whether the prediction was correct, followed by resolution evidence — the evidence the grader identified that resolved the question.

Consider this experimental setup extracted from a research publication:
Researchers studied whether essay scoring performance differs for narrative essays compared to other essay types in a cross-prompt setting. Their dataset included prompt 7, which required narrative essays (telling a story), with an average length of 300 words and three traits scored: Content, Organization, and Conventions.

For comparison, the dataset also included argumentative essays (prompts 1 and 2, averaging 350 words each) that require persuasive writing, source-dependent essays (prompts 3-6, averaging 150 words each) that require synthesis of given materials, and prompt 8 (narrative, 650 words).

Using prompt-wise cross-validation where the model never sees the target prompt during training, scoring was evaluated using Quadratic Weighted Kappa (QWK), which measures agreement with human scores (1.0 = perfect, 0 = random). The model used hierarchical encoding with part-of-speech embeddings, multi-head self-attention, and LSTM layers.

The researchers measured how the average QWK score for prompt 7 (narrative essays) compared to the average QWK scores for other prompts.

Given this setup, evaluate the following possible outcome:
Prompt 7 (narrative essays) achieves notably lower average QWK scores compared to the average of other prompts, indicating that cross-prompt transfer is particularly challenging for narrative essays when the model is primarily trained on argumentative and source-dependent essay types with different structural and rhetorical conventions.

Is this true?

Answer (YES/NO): YES